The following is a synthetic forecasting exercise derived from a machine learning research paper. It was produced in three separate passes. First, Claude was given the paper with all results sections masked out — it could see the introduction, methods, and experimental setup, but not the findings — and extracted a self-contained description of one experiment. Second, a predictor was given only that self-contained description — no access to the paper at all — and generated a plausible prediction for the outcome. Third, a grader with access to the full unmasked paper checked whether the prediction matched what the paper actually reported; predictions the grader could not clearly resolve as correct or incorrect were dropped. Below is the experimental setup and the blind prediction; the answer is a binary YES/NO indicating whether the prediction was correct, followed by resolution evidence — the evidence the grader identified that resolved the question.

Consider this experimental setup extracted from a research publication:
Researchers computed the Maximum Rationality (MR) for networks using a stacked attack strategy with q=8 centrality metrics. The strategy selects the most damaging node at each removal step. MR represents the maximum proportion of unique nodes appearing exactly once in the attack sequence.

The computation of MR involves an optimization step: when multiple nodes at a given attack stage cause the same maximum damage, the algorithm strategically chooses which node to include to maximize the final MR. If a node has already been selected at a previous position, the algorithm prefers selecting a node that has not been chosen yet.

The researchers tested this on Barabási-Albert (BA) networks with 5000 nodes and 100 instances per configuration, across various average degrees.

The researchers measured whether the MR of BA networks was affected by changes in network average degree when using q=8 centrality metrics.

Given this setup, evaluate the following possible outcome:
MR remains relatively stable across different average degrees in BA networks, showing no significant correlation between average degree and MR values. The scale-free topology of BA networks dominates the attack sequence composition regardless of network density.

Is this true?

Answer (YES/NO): YES